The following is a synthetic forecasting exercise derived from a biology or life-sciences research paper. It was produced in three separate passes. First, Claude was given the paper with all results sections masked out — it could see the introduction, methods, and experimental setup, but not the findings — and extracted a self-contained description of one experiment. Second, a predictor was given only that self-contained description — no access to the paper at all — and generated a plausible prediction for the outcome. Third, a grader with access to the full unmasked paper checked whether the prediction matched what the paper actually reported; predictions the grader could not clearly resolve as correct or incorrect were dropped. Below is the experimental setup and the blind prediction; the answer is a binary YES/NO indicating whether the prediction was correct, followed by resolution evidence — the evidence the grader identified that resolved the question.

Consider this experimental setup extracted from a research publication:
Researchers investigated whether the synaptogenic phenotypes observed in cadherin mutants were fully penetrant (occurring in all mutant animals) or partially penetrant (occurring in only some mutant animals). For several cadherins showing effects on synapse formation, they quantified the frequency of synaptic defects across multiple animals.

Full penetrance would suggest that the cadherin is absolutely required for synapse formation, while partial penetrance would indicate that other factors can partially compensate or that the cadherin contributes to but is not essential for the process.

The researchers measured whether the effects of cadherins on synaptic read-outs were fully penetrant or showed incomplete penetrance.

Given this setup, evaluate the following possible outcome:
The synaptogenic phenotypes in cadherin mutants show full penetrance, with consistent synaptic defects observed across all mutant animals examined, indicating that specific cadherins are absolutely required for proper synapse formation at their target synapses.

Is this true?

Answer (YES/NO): NO